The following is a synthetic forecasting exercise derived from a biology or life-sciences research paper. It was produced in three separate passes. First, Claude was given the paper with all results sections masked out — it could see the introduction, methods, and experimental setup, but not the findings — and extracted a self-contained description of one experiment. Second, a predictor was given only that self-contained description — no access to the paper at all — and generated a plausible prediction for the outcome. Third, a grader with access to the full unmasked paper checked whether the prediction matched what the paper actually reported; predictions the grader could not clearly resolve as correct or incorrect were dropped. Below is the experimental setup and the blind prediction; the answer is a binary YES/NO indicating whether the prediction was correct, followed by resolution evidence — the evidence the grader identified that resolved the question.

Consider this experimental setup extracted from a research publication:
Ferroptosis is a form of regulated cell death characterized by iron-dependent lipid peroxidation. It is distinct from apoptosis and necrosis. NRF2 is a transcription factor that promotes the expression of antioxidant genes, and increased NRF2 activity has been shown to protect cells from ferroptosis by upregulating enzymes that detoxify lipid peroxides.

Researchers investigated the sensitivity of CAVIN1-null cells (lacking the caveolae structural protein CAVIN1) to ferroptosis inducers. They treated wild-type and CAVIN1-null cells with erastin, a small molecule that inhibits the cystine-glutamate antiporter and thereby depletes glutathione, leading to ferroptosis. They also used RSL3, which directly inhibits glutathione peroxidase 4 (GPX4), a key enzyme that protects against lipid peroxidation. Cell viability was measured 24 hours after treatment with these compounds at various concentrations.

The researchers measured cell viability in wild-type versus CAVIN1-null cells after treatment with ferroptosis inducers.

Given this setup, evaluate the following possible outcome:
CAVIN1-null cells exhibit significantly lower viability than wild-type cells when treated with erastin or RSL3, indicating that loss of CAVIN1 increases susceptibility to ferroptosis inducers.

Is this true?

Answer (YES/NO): NO